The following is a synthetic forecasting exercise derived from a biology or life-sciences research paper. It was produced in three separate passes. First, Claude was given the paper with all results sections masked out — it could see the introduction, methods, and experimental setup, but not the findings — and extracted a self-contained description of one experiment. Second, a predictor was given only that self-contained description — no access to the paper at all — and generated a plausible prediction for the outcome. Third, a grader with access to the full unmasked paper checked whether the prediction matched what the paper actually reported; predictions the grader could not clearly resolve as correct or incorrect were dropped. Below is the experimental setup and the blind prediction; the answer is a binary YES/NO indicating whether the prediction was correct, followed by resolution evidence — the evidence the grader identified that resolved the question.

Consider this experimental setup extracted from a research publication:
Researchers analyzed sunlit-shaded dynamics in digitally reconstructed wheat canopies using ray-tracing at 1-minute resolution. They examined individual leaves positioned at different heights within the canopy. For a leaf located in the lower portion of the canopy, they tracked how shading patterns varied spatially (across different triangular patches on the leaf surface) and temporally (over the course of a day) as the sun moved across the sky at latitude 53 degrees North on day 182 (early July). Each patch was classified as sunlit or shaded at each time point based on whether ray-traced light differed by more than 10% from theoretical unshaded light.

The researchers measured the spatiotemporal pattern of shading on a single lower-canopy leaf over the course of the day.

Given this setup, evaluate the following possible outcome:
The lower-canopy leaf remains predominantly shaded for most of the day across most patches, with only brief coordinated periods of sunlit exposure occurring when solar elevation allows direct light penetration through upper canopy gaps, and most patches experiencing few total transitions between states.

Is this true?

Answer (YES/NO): NO